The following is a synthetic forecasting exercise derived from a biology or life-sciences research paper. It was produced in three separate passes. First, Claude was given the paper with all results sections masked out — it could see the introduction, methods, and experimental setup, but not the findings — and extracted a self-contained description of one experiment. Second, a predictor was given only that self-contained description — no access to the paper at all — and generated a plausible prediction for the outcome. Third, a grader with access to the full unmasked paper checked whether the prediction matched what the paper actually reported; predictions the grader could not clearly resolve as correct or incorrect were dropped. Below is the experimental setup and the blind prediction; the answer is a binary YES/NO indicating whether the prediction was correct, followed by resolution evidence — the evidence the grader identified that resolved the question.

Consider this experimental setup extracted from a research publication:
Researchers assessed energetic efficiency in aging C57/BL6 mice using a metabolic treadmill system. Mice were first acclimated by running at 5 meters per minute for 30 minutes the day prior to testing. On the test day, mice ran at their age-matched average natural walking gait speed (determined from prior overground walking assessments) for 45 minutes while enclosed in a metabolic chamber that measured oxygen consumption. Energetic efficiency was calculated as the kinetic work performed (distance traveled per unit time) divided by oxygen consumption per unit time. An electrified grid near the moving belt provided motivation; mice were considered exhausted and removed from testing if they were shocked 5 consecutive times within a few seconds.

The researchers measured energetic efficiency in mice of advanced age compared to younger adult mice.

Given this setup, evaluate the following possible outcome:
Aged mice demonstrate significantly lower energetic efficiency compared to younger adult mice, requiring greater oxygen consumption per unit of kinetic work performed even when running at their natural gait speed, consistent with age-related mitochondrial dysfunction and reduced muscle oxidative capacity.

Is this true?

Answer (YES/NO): YES